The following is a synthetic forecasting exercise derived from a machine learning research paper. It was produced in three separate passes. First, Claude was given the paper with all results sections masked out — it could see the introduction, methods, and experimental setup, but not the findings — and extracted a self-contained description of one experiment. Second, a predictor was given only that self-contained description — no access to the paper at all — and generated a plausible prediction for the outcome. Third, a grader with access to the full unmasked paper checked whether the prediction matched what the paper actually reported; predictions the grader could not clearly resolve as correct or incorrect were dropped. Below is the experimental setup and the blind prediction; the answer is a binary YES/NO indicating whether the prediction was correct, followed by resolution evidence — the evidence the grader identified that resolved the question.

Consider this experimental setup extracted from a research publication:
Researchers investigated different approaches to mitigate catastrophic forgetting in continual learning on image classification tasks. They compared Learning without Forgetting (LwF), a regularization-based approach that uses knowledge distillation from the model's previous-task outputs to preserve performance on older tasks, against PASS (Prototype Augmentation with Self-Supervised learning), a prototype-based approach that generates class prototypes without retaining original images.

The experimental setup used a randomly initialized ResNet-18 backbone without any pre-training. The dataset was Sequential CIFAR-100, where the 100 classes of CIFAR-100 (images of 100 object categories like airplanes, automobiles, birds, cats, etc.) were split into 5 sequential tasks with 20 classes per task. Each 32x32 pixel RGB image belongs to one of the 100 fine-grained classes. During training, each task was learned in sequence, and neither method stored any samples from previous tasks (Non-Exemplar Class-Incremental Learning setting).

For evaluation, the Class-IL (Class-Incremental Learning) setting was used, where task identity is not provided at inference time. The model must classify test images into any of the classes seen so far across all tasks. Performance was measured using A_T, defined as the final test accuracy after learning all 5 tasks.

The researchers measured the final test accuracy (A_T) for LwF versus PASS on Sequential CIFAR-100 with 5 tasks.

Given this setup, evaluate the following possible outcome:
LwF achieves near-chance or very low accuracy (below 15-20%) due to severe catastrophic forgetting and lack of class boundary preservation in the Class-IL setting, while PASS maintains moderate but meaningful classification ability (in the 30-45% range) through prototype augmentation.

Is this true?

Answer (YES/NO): NO